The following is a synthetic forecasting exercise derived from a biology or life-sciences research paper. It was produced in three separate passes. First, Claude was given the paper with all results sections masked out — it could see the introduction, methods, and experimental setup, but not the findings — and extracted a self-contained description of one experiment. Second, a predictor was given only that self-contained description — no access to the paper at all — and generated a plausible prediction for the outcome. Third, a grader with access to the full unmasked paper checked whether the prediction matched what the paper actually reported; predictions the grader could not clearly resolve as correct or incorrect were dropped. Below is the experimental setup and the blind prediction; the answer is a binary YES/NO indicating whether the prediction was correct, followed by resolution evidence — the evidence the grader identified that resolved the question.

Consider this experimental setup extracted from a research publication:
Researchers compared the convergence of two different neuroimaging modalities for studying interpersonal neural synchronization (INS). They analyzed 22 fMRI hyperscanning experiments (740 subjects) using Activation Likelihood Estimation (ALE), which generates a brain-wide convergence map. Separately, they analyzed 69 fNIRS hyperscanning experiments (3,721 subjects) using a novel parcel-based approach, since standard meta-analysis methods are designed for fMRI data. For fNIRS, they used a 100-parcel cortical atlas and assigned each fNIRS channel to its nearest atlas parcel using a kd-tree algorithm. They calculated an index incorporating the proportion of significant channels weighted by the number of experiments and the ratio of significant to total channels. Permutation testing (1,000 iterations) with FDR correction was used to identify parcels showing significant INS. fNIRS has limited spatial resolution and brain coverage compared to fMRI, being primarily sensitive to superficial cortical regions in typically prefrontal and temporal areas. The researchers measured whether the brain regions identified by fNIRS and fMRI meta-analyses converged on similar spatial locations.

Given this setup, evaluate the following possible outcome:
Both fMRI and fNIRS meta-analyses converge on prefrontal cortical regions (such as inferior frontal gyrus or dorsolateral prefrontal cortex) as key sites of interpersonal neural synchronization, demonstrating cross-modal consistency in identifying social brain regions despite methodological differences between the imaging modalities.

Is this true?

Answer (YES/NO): NO